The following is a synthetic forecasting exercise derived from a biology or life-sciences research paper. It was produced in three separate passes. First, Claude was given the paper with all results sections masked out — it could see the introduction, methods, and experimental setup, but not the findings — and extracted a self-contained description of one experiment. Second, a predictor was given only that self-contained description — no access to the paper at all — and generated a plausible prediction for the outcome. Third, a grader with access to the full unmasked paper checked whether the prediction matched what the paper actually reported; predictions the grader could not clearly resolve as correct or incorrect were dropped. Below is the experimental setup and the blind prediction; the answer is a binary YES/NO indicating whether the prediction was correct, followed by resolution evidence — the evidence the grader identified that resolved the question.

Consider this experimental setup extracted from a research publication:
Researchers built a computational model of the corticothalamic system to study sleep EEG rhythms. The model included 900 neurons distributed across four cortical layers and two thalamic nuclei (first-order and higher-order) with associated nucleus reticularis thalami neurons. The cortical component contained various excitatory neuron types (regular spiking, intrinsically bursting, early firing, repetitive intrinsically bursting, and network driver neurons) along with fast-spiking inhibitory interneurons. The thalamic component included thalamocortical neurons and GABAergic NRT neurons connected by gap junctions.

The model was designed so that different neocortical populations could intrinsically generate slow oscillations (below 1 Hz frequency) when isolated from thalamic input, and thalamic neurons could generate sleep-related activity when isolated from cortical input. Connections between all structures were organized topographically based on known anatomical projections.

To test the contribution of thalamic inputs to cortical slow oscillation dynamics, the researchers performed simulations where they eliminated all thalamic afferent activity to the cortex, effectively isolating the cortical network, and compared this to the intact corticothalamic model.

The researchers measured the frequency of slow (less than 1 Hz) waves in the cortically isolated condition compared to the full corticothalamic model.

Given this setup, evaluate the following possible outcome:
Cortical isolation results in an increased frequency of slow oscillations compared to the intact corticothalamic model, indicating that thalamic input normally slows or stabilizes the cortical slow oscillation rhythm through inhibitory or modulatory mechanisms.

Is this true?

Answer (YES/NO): NO